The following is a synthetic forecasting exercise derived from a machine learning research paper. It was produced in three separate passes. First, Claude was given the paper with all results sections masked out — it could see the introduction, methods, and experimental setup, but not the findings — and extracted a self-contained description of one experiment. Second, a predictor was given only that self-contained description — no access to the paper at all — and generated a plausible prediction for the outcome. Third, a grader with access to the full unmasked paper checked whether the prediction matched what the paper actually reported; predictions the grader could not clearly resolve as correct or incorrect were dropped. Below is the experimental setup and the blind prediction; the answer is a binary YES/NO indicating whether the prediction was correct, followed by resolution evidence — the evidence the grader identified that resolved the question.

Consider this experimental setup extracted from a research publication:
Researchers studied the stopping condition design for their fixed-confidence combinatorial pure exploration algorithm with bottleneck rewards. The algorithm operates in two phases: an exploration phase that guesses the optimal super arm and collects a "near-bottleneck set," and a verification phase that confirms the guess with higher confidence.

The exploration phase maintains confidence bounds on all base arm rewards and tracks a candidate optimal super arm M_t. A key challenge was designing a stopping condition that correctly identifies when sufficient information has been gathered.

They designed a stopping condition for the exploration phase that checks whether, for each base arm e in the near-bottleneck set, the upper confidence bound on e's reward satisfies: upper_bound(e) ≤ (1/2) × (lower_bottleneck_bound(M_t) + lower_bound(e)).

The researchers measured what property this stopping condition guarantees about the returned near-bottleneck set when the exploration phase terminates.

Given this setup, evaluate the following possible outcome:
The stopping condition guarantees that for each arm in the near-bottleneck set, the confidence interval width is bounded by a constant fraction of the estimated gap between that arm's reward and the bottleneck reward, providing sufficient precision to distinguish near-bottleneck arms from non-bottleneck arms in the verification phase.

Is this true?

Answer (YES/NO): NO